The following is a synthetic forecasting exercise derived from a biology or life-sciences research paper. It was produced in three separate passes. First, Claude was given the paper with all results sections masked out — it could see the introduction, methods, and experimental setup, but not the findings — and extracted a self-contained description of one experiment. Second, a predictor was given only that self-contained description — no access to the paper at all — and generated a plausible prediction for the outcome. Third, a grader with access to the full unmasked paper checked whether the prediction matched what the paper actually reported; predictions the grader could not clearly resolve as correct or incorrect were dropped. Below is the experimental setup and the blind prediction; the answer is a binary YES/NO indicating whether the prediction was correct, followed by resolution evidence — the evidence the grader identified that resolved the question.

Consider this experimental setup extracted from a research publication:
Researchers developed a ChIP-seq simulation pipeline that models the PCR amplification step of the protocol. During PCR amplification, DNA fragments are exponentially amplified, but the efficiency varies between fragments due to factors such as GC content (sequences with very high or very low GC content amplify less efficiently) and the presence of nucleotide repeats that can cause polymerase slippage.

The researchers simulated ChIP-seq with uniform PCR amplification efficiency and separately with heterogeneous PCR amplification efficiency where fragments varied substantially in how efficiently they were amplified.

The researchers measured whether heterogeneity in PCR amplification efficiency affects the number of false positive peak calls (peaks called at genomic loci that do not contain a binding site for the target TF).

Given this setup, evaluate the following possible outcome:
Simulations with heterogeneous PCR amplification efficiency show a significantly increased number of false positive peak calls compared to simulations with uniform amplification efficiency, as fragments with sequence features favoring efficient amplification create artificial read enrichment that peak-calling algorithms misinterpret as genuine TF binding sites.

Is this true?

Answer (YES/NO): NO